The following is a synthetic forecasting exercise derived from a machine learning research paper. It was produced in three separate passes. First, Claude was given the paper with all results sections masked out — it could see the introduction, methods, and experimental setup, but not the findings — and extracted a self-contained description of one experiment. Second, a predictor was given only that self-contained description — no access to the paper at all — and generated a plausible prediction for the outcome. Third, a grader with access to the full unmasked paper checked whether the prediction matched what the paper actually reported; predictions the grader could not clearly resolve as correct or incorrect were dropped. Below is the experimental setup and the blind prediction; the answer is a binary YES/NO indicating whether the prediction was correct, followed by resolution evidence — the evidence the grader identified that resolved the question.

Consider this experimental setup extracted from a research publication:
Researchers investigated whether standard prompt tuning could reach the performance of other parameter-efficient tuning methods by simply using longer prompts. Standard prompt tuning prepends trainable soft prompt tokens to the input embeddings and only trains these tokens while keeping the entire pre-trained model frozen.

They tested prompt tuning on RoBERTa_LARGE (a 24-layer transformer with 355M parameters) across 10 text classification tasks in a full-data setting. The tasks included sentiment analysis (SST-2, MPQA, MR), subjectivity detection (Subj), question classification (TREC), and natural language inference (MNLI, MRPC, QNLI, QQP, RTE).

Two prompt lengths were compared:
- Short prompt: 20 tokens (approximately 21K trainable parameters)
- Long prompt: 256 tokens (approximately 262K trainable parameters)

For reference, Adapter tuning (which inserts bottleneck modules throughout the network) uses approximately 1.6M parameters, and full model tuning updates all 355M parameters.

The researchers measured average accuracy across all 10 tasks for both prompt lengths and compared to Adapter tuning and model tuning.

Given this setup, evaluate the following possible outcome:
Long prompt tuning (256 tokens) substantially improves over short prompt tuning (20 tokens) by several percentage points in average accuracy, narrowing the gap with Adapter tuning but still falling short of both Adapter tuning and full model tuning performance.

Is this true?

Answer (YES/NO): NO